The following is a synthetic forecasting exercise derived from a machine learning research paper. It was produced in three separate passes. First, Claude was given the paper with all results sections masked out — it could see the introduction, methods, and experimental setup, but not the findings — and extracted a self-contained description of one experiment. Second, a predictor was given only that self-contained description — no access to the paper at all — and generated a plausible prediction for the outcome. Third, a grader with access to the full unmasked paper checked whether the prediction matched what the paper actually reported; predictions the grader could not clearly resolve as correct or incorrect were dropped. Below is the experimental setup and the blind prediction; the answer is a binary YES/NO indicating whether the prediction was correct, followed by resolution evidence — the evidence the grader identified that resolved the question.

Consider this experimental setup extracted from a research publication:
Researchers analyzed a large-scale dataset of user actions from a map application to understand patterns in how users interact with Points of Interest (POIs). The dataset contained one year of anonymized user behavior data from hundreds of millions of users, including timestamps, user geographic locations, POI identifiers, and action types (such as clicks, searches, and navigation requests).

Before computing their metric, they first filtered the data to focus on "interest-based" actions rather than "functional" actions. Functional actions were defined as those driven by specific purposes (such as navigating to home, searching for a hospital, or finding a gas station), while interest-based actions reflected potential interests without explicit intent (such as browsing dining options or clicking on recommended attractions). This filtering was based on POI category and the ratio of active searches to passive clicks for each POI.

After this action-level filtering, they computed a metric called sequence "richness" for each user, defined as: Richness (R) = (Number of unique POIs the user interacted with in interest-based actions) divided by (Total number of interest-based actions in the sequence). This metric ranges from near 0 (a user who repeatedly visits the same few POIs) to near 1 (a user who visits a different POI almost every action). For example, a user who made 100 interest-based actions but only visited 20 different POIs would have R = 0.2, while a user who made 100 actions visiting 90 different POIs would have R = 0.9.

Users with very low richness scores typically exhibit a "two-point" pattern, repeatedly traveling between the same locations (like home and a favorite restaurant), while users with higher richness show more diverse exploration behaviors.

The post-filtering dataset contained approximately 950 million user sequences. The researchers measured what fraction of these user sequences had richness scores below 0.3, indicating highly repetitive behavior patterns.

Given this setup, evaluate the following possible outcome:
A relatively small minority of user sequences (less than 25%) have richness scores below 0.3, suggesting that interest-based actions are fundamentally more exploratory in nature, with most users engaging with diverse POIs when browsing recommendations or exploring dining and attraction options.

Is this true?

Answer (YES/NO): NO